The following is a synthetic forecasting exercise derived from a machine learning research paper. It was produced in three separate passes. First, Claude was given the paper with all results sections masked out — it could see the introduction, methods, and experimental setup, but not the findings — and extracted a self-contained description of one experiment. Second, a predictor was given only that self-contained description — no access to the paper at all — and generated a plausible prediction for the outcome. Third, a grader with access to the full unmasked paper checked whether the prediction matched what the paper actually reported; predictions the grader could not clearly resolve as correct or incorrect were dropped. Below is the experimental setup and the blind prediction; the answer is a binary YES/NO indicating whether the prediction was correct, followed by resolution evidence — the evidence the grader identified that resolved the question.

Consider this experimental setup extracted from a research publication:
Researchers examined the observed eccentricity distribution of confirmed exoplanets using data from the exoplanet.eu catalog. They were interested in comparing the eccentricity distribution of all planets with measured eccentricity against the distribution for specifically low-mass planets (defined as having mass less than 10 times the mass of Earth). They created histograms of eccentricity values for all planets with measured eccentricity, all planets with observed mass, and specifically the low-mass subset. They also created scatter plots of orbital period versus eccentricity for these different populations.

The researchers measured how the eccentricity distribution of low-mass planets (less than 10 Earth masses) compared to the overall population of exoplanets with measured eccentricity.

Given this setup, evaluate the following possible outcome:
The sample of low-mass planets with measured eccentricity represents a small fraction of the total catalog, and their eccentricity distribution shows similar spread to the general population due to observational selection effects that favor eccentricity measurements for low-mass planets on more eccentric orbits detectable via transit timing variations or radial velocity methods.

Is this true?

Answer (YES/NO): NO